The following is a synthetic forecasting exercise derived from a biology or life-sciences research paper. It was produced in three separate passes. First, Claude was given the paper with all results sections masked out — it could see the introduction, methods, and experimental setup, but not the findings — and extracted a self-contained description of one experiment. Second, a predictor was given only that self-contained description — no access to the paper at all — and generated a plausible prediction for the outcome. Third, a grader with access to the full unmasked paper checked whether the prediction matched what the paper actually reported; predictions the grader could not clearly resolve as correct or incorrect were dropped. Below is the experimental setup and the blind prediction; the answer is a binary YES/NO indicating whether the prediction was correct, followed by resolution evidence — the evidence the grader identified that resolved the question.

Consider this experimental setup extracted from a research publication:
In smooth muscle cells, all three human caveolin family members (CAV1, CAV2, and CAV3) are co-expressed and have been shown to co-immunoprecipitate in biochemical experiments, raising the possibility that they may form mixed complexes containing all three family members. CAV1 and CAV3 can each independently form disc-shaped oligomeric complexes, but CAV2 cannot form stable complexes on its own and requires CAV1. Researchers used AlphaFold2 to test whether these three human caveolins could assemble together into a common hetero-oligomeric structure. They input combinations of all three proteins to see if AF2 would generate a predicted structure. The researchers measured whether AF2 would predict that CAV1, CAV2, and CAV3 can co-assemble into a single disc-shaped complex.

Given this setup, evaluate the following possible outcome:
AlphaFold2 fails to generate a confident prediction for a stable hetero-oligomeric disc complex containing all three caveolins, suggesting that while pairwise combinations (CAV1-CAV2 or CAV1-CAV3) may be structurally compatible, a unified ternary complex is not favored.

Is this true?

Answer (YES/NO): NO